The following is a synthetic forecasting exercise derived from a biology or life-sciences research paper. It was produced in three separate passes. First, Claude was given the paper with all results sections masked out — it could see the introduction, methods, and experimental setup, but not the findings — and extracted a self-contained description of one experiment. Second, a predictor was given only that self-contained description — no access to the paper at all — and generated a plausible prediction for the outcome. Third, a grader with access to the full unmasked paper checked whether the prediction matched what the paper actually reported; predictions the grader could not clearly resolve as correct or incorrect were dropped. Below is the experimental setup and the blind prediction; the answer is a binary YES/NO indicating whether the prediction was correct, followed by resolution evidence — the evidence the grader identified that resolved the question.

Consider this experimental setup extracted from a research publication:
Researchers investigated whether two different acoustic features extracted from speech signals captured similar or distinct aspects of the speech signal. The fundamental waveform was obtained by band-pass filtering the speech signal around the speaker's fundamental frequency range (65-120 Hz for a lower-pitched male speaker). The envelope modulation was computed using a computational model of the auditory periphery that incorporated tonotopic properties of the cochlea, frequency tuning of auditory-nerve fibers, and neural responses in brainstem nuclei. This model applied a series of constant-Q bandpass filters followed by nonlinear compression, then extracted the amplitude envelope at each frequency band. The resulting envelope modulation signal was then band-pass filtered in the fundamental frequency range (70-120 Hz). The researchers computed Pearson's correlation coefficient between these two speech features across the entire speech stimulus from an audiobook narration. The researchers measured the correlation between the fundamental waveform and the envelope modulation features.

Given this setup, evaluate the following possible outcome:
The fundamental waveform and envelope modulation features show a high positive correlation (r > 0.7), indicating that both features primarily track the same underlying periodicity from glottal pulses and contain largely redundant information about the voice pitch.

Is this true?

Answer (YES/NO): NO